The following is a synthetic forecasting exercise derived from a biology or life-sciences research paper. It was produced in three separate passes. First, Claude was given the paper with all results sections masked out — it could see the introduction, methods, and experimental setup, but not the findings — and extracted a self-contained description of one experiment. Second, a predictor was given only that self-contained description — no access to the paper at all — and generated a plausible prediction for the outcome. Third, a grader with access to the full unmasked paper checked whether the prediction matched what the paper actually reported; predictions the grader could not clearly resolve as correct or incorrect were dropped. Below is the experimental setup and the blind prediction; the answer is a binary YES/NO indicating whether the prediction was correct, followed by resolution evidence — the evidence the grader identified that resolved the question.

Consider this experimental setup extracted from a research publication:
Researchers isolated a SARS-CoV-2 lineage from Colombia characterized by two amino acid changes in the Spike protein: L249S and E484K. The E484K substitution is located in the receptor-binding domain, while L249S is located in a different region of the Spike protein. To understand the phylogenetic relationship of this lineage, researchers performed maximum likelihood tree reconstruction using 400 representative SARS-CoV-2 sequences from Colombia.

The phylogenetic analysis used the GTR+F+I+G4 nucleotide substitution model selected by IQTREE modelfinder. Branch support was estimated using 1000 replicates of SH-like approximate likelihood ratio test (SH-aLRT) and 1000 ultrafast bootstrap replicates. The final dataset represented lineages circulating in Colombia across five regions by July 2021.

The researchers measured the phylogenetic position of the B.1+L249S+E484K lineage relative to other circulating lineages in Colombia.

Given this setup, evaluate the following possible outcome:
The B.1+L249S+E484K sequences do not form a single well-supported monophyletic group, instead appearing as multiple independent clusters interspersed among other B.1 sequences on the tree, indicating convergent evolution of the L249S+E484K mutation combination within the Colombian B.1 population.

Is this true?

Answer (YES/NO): NO